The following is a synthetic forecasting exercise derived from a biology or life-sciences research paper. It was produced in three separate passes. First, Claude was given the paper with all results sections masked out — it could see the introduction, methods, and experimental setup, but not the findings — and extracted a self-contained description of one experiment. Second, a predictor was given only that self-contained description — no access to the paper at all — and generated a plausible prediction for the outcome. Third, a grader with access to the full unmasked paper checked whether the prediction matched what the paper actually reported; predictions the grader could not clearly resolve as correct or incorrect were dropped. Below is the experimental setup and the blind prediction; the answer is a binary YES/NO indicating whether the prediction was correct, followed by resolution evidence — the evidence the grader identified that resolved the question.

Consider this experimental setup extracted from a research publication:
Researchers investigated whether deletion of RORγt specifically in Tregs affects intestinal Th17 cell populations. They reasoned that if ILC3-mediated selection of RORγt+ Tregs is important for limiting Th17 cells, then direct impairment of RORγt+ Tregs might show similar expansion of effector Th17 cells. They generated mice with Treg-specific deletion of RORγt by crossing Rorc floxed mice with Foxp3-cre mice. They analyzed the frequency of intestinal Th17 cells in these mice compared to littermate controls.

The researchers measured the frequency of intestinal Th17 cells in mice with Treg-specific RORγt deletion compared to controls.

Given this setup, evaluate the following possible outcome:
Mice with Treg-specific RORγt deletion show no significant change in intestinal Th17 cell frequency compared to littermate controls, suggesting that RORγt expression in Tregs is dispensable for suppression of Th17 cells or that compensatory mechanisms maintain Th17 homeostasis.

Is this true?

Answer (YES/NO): YES